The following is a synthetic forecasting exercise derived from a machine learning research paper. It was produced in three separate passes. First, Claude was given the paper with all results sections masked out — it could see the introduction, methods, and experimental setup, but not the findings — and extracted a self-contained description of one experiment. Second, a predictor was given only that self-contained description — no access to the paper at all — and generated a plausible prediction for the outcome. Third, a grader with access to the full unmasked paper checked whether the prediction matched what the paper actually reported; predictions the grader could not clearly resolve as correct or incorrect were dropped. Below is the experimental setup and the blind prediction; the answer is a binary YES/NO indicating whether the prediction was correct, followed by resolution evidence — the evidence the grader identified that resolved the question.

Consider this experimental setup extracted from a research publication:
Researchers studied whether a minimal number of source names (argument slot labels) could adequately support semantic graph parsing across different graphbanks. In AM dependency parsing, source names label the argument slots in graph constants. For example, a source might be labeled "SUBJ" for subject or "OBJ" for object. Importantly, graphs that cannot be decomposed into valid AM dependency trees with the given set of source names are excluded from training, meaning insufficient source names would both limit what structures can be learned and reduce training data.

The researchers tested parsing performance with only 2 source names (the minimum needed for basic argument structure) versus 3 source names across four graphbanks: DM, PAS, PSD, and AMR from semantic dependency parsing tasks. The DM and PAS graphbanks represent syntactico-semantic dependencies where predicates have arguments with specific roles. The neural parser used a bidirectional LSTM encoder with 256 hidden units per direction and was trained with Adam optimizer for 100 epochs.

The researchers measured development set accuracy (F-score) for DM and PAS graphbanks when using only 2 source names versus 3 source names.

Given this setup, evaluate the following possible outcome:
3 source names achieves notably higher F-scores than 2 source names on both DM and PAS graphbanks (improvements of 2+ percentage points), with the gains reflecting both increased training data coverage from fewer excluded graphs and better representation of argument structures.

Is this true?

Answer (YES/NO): YES